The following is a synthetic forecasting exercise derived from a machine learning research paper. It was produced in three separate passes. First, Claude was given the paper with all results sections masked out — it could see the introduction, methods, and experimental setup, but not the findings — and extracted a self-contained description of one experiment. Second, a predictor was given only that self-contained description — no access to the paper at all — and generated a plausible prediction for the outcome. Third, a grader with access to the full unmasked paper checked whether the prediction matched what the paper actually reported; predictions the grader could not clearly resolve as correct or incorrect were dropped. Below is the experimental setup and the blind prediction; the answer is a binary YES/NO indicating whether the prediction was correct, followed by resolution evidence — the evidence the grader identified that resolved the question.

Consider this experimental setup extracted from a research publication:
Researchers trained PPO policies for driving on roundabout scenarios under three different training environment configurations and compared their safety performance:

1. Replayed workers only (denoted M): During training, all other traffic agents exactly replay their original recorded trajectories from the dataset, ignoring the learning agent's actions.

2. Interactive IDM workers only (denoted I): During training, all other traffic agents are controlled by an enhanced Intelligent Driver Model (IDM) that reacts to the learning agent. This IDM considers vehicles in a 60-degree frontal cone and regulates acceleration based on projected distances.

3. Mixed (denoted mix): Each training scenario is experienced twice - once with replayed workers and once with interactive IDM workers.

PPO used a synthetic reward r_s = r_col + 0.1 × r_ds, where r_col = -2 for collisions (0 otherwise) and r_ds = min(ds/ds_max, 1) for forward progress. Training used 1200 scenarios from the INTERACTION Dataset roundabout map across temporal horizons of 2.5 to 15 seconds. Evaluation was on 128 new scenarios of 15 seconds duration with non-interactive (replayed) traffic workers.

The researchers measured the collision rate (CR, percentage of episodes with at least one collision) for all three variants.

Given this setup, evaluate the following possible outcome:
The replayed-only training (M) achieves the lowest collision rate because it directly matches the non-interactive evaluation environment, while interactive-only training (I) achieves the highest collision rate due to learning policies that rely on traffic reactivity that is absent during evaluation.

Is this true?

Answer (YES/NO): NO